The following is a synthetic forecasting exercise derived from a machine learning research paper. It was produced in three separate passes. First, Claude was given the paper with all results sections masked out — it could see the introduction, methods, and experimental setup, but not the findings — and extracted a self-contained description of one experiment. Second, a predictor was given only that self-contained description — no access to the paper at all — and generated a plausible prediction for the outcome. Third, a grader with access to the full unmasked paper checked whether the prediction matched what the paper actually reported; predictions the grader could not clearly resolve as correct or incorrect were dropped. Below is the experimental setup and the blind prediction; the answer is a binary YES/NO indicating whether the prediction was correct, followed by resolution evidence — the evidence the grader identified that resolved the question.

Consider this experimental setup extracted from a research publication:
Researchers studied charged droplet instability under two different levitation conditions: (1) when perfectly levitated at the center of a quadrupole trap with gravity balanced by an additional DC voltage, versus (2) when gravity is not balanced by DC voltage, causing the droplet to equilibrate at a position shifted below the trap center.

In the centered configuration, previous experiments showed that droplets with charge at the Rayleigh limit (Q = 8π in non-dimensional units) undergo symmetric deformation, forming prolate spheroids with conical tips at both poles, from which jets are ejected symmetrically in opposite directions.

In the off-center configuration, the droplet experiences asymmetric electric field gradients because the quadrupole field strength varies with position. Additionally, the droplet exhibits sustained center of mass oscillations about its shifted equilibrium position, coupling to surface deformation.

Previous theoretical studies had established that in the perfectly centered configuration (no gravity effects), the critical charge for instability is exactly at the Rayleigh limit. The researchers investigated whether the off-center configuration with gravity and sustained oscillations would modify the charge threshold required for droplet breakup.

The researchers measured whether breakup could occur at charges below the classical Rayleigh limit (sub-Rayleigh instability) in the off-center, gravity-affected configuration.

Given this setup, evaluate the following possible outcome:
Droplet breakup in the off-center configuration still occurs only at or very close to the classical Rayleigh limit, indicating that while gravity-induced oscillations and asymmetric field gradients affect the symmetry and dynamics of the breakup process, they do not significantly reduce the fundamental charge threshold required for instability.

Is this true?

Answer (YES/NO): NO